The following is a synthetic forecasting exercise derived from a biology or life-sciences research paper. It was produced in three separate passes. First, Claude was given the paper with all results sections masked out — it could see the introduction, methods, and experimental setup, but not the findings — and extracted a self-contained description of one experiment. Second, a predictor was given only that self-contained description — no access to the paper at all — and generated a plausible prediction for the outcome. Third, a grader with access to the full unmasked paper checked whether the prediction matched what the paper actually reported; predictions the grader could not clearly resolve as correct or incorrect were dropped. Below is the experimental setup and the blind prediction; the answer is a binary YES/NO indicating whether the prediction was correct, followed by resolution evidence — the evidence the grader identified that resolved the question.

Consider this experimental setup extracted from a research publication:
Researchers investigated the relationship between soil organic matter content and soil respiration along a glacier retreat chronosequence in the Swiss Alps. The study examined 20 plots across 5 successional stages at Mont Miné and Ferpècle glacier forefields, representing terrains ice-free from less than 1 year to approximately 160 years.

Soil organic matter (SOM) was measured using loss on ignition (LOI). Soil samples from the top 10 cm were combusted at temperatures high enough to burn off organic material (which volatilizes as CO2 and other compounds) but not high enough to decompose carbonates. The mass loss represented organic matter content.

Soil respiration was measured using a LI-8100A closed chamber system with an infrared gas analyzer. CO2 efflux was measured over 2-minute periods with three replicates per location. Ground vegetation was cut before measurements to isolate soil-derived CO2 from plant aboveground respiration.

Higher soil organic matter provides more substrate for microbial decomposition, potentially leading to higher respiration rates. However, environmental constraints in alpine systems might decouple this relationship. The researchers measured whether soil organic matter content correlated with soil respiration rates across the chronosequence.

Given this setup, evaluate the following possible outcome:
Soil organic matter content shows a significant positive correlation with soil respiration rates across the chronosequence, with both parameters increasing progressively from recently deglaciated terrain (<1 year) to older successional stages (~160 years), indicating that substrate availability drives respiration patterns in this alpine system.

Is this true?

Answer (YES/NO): NO